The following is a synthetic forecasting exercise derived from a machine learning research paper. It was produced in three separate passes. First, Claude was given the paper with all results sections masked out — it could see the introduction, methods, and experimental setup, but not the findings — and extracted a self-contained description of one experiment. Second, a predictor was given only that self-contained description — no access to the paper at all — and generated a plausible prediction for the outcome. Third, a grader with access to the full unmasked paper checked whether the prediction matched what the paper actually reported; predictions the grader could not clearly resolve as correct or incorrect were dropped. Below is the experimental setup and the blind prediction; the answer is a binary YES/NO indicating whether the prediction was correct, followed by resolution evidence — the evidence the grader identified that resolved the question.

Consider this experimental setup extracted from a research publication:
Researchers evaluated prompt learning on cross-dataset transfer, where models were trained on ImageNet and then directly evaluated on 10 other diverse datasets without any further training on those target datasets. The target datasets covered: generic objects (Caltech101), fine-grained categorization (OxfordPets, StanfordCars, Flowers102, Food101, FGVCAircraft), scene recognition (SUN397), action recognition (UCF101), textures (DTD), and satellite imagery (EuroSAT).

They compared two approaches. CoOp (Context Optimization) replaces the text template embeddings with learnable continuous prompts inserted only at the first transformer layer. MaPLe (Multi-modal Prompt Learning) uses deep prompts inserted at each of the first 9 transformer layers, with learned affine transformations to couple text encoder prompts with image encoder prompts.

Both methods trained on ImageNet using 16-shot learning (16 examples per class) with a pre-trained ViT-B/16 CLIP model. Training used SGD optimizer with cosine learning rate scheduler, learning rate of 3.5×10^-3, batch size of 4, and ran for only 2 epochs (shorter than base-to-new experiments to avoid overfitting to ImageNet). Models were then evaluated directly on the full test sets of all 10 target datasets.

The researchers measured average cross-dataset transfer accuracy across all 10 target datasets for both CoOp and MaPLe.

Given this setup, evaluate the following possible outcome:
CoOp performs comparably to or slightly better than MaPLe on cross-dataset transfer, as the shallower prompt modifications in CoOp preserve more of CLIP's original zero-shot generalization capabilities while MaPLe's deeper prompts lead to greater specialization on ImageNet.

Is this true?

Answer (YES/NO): NO